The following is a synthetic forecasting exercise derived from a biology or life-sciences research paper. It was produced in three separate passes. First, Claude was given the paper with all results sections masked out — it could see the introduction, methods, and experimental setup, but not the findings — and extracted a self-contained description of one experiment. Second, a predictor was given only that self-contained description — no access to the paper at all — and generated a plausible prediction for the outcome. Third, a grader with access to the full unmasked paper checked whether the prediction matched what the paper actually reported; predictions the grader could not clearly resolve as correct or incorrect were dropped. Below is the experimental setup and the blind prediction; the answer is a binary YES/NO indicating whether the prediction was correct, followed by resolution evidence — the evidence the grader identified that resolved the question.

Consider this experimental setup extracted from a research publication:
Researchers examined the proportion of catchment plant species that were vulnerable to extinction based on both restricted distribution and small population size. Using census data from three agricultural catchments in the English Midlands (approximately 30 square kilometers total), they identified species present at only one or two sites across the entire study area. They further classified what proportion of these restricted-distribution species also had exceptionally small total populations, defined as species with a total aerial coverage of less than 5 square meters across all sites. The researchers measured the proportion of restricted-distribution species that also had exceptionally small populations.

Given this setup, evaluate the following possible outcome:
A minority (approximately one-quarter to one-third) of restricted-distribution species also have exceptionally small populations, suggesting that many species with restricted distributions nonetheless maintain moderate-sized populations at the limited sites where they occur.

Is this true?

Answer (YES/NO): NO